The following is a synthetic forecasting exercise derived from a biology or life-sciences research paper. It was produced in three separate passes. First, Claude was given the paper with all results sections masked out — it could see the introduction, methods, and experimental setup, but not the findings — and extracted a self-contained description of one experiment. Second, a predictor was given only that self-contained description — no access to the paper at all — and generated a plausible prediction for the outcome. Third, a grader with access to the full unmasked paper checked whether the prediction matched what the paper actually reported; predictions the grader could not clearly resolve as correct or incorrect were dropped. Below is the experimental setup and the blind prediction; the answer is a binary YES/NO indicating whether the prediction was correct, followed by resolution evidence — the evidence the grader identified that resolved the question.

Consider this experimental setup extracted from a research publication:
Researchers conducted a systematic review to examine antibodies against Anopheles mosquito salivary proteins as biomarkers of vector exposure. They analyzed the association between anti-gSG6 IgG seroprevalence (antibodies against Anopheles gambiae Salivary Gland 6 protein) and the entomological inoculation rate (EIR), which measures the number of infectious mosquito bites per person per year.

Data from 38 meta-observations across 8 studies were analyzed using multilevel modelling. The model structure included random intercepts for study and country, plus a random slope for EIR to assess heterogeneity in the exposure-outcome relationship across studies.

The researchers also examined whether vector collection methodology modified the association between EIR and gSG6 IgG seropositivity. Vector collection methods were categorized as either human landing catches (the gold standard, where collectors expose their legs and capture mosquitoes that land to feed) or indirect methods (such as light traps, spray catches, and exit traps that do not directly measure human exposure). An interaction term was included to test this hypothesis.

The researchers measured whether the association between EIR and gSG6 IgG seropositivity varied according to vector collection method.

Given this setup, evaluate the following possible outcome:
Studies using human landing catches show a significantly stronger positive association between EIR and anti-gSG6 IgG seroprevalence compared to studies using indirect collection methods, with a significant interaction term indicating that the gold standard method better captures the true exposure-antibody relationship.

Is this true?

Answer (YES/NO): NO